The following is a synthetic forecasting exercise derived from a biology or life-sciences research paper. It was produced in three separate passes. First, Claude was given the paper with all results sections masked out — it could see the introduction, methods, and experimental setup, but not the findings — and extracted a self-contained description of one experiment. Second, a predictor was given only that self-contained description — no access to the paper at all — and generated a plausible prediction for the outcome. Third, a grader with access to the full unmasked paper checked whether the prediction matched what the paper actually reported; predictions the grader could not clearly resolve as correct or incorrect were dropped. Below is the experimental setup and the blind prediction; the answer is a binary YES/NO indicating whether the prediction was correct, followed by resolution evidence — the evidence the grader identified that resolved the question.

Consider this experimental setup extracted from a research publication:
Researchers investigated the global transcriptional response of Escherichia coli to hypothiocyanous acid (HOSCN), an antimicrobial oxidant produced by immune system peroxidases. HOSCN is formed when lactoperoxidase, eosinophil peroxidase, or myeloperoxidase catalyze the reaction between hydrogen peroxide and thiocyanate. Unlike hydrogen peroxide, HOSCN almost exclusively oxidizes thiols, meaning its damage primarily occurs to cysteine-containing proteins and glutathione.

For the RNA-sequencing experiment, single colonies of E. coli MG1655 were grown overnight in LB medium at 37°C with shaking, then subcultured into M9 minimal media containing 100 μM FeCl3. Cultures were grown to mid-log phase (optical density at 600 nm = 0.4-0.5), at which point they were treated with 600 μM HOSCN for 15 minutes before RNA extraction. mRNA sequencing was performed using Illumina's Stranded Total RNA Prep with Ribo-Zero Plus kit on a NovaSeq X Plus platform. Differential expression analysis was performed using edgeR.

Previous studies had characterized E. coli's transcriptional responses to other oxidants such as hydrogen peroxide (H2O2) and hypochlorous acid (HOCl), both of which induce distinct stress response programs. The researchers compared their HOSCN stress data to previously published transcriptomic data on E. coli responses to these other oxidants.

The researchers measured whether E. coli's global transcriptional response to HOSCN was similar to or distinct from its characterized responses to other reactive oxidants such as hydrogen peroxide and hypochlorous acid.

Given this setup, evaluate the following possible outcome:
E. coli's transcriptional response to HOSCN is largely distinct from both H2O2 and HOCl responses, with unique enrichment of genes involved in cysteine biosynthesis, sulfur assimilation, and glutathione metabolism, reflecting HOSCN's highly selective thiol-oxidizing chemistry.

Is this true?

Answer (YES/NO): NO